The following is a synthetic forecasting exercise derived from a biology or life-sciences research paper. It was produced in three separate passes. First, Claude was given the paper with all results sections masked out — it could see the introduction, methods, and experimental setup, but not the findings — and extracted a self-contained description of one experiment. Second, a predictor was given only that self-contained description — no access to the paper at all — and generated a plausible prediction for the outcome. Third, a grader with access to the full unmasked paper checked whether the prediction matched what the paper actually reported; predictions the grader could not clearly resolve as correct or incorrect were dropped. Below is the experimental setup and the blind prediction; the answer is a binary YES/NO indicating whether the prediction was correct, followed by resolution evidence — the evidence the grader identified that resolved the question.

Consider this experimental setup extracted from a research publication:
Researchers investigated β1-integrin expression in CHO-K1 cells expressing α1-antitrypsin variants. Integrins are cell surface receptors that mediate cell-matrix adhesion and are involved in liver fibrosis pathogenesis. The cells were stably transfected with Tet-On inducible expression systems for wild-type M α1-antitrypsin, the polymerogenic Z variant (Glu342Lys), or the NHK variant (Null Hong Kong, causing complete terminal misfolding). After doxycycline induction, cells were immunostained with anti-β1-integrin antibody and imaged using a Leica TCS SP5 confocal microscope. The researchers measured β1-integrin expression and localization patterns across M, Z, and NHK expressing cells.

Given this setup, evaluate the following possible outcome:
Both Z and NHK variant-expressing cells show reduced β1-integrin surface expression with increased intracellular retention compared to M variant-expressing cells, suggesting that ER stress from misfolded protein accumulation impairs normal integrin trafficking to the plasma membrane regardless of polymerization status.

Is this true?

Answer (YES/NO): NO